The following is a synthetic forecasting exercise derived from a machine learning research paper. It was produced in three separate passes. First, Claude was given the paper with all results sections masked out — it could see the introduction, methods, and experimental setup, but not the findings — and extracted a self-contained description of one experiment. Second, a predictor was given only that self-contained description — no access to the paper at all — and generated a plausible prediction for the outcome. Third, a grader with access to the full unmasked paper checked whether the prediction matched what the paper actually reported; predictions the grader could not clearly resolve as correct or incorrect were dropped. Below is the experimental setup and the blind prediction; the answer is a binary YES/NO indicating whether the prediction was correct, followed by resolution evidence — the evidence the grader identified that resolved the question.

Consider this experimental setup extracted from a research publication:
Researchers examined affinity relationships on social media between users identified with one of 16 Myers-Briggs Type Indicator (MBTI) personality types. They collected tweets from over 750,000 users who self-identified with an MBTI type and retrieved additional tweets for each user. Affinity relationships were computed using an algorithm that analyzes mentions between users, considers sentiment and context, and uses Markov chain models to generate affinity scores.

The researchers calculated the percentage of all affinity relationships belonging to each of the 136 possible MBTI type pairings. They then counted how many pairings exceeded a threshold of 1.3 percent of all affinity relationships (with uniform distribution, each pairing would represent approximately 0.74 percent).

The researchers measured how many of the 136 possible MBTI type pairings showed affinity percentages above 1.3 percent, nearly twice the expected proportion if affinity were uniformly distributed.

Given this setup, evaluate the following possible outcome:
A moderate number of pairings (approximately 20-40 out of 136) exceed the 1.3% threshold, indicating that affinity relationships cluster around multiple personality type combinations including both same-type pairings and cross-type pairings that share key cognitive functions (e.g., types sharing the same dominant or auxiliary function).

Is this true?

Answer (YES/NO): NO